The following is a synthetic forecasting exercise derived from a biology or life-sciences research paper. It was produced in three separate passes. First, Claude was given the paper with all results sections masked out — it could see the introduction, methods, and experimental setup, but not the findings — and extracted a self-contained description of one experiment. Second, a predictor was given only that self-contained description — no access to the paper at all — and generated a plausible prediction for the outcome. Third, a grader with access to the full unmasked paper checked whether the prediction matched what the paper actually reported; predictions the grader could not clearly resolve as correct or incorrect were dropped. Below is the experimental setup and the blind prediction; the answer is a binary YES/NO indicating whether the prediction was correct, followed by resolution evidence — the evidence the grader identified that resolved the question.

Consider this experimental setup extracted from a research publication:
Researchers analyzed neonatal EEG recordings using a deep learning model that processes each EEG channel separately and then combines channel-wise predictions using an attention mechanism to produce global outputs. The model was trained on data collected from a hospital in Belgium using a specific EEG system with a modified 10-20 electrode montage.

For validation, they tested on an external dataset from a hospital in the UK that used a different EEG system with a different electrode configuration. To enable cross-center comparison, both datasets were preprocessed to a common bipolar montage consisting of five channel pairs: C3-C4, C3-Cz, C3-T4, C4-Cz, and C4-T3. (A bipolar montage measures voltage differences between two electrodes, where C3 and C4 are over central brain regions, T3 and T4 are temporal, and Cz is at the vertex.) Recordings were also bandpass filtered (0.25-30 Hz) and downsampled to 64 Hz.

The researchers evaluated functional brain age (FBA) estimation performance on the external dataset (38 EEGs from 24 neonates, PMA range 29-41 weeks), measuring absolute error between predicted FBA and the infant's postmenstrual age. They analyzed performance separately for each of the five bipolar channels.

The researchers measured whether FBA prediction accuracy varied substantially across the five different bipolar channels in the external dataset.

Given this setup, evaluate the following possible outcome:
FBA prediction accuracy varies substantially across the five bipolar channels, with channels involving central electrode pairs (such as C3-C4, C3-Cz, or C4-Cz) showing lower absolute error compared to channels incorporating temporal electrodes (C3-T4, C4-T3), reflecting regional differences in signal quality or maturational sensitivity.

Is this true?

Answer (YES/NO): NO